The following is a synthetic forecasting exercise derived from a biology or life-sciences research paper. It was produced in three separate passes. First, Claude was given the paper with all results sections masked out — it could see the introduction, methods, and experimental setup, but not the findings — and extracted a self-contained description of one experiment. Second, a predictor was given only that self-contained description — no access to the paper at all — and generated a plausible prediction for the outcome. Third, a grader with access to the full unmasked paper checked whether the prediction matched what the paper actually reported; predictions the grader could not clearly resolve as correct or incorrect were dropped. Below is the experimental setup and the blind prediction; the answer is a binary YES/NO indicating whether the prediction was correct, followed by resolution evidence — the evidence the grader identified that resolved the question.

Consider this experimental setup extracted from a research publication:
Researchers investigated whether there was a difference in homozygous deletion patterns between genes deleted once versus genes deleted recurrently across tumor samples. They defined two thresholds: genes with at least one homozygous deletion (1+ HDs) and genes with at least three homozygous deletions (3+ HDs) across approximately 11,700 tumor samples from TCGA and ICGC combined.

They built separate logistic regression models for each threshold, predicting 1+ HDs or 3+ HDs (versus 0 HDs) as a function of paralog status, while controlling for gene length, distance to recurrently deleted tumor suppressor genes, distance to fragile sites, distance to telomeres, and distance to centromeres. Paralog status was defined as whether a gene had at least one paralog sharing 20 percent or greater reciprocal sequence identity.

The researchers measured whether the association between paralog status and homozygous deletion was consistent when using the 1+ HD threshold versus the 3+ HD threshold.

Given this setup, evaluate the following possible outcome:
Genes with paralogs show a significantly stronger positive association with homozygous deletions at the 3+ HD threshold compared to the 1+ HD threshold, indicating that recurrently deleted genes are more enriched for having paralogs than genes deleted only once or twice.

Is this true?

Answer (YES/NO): YES